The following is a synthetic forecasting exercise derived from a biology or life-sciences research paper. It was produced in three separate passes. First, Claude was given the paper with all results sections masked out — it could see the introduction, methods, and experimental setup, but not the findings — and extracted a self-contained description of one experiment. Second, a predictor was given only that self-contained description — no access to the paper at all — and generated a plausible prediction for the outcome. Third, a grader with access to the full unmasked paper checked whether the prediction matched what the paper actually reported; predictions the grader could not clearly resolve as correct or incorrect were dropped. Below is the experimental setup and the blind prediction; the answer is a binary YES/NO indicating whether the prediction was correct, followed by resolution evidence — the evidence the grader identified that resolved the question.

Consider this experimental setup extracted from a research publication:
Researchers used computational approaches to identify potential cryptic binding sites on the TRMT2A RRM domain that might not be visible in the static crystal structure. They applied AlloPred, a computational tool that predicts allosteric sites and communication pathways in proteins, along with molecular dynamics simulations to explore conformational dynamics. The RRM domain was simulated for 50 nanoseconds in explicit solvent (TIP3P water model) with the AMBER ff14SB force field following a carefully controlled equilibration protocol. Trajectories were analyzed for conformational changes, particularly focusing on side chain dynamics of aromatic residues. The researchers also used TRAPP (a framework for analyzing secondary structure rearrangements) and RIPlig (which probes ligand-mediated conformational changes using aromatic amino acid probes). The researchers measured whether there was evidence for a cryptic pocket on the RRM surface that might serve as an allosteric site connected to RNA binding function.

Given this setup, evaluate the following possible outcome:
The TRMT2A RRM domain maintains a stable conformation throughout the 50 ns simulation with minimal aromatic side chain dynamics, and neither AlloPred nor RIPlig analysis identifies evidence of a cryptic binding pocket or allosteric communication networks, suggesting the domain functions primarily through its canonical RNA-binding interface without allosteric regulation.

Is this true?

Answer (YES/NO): NO